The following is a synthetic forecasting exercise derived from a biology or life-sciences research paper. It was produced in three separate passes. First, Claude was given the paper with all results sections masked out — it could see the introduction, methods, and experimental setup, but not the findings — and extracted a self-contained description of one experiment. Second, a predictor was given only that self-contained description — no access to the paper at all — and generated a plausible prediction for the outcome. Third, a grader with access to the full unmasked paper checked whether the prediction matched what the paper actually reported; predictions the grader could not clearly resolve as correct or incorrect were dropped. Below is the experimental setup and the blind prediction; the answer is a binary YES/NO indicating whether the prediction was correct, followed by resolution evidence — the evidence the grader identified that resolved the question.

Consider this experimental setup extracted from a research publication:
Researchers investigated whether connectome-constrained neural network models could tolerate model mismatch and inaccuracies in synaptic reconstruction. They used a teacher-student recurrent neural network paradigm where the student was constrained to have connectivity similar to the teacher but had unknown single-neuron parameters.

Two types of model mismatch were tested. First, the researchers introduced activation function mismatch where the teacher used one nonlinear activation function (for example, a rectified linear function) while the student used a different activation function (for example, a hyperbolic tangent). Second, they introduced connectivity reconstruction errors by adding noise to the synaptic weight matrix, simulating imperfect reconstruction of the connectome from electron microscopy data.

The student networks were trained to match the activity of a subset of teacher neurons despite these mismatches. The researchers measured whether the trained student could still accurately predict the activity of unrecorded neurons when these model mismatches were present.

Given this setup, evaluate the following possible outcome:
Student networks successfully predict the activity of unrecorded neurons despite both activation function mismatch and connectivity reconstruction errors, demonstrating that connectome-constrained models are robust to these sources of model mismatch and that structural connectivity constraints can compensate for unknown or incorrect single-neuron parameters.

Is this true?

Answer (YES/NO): YES